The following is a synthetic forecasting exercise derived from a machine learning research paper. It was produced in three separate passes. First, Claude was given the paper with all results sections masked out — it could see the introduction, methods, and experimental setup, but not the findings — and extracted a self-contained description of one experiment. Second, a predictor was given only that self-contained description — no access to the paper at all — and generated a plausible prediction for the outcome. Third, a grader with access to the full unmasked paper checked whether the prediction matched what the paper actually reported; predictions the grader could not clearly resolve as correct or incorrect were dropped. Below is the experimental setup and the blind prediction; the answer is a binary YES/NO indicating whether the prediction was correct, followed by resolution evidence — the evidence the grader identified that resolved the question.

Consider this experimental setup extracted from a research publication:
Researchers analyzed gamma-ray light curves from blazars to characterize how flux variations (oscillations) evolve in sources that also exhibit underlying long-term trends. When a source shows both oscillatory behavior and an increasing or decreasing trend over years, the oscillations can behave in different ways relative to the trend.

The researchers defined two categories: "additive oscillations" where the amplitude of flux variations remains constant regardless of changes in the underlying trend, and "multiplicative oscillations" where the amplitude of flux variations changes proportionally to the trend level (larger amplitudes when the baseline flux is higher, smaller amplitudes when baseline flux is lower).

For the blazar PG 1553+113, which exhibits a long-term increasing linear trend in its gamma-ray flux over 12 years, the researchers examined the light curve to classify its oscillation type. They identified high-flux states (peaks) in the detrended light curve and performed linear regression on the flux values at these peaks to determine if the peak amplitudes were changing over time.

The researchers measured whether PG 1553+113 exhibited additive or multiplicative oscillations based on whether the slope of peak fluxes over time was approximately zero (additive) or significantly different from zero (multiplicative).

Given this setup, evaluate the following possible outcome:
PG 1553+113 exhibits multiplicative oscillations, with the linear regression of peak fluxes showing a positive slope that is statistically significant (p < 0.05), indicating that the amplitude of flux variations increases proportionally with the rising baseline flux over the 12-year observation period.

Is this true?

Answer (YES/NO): NO